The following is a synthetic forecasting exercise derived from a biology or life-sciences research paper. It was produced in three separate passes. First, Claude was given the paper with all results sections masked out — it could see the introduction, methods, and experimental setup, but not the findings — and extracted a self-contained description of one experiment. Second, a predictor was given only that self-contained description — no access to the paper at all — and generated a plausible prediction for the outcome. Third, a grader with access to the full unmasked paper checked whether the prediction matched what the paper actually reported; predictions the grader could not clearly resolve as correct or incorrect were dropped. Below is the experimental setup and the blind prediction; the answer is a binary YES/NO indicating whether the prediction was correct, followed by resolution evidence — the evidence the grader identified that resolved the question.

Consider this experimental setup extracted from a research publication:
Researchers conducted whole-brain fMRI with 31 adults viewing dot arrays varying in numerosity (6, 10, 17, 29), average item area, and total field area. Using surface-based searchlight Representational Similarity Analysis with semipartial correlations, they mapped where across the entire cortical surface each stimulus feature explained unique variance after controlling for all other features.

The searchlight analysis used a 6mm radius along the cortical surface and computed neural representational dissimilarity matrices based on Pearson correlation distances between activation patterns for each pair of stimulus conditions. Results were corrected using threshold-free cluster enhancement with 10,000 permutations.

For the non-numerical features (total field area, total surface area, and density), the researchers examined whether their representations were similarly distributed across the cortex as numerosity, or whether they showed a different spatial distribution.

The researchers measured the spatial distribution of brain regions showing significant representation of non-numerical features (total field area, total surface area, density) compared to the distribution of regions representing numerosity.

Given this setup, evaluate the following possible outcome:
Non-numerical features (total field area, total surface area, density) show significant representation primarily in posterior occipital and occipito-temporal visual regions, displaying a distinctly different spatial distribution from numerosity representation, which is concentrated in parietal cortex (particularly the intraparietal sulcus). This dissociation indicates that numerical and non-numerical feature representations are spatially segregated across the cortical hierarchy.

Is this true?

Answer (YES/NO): NO